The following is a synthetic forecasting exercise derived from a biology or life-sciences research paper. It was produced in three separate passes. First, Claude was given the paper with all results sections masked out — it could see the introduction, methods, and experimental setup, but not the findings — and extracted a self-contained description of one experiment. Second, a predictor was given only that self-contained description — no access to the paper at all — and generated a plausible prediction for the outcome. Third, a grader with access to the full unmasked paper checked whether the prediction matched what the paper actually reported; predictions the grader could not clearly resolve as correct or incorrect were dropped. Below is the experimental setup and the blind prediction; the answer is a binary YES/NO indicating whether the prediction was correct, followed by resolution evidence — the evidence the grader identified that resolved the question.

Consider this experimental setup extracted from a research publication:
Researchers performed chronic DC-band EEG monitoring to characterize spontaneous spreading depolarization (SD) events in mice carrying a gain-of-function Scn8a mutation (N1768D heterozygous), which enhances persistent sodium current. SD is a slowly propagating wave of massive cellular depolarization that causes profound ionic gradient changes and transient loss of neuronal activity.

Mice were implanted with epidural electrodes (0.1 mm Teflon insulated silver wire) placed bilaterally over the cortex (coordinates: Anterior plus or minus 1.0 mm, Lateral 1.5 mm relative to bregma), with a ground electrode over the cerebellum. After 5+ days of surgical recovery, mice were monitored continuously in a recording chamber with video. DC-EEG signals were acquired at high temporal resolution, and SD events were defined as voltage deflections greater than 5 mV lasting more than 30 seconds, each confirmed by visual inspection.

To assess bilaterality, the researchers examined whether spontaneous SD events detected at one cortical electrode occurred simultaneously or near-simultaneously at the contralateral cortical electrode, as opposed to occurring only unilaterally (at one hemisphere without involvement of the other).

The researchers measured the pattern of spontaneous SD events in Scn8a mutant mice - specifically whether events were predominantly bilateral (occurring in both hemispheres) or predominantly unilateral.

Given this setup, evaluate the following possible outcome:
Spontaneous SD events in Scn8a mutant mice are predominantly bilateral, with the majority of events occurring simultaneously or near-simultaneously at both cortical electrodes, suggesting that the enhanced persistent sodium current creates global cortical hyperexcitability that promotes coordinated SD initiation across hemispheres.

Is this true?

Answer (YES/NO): YES